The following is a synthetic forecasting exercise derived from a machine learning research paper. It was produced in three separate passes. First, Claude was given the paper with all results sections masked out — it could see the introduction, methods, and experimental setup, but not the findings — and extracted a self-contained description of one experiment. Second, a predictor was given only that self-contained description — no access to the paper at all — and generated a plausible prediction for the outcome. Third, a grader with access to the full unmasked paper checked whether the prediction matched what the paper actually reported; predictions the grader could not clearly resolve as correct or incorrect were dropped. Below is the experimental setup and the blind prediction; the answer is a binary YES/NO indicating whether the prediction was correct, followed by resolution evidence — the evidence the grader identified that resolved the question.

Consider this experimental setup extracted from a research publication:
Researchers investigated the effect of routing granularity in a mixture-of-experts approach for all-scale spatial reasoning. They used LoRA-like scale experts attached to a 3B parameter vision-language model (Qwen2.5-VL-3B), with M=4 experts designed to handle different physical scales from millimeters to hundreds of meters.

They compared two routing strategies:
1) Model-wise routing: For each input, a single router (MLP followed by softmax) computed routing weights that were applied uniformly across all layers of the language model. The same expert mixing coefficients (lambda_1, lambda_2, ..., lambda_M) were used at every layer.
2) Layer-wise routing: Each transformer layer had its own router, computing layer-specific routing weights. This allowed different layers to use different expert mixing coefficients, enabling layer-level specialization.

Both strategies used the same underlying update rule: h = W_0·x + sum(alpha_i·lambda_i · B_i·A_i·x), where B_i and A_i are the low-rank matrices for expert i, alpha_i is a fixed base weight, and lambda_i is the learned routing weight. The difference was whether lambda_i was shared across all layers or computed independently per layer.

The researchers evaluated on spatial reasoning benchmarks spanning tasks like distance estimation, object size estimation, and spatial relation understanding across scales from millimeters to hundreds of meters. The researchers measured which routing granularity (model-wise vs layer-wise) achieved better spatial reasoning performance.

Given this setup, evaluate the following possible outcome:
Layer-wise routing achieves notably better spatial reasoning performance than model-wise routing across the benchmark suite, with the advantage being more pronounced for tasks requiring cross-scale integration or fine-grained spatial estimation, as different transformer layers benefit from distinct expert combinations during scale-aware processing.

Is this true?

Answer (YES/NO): NO